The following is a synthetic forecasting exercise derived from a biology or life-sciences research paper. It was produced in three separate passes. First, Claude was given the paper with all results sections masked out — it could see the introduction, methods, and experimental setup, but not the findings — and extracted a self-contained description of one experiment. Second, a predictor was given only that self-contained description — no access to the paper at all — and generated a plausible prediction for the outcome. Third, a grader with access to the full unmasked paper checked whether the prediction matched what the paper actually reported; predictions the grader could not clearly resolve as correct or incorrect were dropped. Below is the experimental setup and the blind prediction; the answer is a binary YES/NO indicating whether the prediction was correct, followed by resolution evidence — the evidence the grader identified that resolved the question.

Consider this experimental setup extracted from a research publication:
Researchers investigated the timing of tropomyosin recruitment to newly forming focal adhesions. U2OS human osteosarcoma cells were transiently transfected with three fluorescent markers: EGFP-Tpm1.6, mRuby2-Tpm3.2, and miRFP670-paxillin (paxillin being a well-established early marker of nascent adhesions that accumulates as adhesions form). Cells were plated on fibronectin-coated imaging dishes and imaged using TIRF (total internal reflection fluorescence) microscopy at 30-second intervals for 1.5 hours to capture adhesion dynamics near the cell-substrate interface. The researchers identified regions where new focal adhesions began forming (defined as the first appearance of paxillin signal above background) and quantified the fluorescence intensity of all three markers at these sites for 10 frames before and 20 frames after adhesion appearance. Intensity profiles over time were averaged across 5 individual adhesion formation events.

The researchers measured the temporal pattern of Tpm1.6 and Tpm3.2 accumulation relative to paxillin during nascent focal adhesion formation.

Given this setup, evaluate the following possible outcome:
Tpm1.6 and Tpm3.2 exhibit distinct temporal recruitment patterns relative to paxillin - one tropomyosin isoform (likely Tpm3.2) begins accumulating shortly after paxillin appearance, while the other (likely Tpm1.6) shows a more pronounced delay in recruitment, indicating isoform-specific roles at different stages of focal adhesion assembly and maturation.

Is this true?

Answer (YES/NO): NO